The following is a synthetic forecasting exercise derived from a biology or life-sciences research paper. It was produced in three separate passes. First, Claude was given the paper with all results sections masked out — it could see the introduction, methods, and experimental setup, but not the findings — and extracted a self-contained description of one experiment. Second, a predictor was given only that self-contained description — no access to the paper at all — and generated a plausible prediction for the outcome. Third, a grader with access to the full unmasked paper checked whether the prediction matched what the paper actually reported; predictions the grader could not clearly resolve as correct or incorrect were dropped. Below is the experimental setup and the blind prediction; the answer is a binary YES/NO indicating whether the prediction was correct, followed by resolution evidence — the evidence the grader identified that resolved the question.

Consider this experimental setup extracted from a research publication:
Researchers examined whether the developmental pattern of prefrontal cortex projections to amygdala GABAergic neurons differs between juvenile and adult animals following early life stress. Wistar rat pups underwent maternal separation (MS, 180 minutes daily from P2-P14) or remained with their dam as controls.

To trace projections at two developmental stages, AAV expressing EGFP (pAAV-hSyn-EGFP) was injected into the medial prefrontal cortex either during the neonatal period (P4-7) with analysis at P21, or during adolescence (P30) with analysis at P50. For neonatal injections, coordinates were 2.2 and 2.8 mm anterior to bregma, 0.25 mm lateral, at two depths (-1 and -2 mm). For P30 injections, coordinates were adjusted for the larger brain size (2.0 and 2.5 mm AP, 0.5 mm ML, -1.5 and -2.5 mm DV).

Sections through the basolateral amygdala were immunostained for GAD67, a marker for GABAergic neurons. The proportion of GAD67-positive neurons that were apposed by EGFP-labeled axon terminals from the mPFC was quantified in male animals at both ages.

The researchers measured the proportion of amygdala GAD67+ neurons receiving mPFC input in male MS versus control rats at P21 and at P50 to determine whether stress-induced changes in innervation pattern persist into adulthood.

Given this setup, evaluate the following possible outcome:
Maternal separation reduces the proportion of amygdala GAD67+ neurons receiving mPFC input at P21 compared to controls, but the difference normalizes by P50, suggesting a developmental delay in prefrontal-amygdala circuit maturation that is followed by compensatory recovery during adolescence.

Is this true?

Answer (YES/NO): NO